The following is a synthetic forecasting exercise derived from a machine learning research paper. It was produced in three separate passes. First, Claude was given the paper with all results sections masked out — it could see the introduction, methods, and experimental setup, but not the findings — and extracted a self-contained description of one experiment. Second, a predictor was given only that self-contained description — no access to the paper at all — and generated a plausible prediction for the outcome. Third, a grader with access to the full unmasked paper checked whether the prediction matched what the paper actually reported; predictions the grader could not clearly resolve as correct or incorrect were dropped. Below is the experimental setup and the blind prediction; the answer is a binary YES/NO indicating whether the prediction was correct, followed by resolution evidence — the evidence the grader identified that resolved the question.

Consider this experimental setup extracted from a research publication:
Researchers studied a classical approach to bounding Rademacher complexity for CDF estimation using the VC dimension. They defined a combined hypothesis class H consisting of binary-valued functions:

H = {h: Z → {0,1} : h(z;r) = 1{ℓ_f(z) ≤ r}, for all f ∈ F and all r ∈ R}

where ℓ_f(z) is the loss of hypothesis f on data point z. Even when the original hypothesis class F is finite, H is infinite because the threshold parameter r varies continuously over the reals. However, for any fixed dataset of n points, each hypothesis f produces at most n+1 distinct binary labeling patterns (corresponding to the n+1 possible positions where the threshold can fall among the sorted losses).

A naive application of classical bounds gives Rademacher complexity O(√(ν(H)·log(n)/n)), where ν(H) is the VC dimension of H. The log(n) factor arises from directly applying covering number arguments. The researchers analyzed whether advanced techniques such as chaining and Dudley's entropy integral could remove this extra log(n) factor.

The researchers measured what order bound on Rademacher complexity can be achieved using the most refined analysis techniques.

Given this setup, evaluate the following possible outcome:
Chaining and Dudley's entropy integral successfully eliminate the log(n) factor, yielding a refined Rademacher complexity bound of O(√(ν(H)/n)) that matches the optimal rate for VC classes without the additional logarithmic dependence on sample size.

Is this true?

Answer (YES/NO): YES